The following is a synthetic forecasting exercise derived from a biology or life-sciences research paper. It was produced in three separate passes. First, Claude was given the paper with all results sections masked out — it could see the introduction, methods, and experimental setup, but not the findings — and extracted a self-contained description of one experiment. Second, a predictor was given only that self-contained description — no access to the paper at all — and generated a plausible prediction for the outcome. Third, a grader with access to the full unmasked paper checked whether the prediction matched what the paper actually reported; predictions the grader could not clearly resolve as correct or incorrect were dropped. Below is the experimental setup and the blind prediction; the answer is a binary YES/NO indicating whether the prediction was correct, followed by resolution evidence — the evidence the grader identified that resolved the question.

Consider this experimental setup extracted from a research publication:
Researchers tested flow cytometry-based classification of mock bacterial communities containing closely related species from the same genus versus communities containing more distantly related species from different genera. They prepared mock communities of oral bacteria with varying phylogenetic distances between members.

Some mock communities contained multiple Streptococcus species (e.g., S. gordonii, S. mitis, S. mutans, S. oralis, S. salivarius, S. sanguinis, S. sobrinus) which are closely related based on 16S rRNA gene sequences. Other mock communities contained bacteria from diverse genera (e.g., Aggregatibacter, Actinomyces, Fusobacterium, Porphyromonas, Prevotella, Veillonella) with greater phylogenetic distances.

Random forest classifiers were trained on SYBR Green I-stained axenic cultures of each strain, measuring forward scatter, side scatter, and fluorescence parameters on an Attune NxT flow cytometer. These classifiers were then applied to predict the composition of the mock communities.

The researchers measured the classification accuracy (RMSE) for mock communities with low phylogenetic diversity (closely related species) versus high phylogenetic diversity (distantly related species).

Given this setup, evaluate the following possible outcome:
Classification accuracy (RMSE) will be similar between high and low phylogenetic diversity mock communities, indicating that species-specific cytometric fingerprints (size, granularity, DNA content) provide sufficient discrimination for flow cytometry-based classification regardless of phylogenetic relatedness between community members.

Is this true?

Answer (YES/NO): NO